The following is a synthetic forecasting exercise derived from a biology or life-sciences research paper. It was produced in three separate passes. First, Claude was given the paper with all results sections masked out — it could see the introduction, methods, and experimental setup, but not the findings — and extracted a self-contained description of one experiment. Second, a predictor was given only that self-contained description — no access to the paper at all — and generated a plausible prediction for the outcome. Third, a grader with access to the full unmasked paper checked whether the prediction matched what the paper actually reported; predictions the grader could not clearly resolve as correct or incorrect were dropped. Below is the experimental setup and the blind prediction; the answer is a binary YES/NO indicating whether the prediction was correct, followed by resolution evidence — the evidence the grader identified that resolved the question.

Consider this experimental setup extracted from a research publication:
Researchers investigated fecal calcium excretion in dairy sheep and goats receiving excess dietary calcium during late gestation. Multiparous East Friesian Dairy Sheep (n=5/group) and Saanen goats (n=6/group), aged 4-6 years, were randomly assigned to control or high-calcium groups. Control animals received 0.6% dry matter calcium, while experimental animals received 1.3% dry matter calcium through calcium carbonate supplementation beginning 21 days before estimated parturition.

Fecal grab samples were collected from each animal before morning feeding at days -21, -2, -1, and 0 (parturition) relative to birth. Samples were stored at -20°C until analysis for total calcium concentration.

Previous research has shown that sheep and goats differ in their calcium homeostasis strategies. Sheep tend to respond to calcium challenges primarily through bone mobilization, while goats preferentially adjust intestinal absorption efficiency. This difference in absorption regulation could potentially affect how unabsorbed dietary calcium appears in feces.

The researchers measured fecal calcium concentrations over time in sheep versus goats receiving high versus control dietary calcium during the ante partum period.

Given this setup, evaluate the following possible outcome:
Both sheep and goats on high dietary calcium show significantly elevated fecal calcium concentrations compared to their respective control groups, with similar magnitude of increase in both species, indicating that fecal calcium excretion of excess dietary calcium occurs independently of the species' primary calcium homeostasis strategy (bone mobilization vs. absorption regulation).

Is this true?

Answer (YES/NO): YES